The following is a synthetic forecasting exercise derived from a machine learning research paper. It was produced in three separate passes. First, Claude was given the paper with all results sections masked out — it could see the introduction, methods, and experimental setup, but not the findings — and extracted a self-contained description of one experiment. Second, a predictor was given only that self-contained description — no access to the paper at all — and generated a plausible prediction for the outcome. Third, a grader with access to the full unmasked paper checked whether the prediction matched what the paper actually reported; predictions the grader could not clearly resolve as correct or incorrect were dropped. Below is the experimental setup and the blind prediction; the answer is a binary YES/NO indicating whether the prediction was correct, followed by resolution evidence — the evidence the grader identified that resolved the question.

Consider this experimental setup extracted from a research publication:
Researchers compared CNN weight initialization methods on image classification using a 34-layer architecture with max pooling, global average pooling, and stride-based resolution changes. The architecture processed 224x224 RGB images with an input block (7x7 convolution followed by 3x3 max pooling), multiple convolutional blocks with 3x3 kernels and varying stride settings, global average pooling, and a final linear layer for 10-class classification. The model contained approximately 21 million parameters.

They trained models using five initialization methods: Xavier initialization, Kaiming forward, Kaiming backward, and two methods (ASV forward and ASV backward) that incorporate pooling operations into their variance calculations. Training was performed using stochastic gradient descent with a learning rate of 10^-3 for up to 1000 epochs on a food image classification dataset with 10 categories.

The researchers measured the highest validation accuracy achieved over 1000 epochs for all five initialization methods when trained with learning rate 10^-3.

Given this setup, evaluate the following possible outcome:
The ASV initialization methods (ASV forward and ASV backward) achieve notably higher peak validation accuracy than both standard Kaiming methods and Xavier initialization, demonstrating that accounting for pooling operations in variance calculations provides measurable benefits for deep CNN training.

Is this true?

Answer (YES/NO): NO